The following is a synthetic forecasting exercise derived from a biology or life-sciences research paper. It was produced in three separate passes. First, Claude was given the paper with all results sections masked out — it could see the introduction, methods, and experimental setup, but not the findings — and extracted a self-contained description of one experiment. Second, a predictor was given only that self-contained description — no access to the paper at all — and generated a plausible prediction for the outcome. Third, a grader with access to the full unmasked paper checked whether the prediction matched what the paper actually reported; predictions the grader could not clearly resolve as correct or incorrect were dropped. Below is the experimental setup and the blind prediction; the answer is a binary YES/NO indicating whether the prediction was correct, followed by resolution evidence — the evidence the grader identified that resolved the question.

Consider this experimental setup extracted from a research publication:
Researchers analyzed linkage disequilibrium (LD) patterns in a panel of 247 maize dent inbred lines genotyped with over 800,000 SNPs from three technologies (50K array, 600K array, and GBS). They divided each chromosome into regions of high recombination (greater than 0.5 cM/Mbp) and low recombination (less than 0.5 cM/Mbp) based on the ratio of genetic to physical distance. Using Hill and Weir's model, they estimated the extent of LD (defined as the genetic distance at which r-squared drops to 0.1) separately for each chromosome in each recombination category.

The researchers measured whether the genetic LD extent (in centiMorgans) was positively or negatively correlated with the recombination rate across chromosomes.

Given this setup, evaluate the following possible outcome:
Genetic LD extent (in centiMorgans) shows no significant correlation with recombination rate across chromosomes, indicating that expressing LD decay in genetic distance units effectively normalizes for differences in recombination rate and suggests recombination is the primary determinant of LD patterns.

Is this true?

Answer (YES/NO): NO